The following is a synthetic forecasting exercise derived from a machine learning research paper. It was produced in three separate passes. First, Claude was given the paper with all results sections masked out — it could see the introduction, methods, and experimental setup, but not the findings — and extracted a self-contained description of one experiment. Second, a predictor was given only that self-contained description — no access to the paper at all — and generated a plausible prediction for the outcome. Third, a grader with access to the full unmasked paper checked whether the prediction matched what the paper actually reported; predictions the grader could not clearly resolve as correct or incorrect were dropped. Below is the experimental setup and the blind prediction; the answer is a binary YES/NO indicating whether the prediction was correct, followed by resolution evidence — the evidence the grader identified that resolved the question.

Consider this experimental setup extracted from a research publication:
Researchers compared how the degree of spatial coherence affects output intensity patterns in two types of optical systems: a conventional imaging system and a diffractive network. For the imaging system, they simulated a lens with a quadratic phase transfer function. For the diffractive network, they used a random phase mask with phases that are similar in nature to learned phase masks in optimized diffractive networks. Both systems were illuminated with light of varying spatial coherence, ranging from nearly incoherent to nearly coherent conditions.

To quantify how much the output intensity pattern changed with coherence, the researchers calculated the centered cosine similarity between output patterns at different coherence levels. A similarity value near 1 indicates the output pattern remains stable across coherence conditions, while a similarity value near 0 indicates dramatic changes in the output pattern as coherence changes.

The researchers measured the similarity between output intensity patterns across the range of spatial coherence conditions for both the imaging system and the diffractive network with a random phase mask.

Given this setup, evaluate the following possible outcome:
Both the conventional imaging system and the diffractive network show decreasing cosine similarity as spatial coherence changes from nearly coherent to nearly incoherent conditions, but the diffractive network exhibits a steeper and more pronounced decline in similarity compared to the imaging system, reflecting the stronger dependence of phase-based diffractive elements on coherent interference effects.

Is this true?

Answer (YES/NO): NO